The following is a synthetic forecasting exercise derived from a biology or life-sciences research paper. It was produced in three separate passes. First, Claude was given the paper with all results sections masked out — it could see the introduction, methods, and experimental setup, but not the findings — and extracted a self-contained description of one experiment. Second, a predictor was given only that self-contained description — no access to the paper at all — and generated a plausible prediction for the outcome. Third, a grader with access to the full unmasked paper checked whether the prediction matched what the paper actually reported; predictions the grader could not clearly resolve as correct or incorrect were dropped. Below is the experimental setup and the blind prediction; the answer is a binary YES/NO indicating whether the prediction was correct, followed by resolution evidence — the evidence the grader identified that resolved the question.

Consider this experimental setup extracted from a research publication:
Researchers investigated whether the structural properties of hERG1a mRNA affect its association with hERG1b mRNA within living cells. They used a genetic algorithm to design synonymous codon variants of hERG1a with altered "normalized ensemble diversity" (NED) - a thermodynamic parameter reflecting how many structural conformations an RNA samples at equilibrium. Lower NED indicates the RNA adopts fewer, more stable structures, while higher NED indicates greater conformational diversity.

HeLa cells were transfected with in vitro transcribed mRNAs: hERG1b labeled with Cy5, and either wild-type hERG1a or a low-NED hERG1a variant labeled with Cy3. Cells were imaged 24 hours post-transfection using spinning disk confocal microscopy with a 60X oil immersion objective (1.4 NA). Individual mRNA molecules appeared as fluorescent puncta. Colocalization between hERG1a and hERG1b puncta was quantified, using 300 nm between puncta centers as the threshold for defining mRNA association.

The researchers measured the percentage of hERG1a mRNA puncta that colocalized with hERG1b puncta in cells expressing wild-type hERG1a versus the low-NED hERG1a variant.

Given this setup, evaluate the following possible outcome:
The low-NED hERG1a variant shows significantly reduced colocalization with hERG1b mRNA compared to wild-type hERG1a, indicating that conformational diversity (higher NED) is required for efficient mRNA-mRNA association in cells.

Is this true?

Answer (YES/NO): YES